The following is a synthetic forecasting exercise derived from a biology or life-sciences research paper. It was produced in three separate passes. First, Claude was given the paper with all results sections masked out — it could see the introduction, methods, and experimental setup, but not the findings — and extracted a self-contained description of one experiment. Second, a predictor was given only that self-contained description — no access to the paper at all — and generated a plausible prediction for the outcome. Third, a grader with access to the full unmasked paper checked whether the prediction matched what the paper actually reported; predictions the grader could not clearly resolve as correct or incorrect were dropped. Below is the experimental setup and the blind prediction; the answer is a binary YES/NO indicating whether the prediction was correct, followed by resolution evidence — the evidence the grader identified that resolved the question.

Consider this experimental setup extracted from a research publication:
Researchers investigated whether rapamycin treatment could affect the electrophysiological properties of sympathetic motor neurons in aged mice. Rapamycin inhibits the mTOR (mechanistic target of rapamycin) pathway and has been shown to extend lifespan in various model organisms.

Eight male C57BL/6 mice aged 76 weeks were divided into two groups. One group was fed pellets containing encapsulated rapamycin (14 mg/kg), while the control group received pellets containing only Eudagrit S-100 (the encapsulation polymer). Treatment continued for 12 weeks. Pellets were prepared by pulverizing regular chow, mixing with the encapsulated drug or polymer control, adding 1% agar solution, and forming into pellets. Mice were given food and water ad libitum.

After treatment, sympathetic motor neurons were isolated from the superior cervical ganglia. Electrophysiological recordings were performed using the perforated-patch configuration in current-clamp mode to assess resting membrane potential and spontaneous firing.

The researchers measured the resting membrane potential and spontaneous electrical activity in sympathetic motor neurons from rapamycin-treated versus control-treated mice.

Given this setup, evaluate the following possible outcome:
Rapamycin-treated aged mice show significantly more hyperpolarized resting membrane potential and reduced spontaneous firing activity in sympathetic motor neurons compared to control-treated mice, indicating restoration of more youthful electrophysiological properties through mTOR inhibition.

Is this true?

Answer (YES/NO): YES